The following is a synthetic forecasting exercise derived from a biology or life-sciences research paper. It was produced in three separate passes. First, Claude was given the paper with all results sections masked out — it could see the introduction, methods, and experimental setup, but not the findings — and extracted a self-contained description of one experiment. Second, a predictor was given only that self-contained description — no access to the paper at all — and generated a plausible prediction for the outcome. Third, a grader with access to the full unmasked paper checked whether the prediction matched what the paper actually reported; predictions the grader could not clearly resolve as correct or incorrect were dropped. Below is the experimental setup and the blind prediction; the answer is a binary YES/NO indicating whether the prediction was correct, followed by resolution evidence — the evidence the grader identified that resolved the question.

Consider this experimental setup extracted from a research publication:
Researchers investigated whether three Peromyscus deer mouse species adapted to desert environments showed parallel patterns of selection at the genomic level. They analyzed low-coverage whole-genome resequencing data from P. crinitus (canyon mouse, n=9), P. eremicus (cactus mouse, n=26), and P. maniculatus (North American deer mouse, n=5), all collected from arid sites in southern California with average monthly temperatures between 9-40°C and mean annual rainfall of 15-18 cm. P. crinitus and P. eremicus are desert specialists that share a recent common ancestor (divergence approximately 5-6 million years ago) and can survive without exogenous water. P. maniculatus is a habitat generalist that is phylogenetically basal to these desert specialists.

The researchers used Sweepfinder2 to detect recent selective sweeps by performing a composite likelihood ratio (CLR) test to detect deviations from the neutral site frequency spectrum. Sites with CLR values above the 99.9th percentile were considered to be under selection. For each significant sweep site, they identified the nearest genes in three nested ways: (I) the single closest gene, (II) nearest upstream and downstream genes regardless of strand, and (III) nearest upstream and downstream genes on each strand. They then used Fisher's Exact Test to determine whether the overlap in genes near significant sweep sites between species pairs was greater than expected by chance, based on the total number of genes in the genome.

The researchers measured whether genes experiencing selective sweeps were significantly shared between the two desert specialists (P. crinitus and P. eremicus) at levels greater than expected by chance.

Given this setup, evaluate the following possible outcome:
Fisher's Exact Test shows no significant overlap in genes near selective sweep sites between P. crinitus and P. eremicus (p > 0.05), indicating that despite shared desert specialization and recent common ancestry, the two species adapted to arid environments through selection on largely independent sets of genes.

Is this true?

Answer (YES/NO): NO